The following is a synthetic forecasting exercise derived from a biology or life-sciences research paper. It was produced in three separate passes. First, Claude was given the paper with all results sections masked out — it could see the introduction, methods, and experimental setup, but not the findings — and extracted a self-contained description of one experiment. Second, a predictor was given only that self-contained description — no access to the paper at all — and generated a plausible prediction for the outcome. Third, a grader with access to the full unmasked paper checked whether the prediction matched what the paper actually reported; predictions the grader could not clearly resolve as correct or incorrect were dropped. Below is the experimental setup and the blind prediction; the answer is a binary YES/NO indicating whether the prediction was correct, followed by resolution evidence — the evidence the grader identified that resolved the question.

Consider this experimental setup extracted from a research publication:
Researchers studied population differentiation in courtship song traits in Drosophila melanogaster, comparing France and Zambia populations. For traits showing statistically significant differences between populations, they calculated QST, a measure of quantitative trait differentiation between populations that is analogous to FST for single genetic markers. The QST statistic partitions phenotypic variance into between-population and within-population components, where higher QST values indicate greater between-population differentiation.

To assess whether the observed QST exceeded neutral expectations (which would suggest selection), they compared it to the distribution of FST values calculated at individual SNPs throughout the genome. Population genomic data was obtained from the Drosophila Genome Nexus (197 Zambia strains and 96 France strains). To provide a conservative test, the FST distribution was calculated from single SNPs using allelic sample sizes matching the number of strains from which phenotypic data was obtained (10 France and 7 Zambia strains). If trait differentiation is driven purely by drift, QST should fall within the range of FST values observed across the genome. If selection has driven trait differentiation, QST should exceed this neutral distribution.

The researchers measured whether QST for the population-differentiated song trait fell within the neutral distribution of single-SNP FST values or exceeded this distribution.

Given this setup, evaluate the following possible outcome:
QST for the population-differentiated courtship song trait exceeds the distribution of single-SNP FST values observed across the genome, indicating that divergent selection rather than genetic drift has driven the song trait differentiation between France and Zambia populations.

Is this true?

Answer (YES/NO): YES